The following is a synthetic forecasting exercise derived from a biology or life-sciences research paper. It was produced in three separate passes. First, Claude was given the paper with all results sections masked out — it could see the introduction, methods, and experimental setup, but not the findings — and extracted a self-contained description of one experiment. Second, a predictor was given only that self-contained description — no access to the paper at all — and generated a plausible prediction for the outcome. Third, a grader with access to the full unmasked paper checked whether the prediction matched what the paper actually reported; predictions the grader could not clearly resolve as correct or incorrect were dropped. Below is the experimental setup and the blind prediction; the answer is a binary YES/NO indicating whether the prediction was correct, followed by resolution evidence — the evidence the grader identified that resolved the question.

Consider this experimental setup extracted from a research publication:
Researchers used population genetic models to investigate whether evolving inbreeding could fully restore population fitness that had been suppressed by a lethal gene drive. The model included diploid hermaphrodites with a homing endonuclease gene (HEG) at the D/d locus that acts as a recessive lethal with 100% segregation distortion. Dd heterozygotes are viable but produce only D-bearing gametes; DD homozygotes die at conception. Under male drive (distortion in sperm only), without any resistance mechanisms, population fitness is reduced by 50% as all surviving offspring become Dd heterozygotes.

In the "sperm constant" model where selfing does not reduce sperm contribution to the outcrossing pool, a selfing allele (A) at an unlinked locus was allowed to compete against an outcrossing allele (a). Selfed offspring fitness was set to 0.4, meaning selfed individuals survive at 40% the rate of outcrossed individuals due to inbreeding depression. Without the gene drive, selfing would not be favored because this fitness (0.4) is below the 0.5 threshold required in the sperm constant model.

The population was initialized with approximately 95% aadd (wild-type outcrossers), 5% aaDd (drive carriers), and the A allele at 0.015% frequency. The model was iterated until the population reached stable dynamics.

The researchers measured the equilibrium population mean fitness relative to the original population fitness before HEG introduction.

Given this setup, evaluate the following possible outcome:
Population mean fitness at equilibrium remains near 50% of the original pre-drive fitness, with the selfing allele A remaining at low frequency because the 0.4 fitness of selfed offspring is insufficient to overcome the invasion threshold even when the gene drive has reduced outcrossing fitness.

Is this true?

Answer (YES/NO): NO